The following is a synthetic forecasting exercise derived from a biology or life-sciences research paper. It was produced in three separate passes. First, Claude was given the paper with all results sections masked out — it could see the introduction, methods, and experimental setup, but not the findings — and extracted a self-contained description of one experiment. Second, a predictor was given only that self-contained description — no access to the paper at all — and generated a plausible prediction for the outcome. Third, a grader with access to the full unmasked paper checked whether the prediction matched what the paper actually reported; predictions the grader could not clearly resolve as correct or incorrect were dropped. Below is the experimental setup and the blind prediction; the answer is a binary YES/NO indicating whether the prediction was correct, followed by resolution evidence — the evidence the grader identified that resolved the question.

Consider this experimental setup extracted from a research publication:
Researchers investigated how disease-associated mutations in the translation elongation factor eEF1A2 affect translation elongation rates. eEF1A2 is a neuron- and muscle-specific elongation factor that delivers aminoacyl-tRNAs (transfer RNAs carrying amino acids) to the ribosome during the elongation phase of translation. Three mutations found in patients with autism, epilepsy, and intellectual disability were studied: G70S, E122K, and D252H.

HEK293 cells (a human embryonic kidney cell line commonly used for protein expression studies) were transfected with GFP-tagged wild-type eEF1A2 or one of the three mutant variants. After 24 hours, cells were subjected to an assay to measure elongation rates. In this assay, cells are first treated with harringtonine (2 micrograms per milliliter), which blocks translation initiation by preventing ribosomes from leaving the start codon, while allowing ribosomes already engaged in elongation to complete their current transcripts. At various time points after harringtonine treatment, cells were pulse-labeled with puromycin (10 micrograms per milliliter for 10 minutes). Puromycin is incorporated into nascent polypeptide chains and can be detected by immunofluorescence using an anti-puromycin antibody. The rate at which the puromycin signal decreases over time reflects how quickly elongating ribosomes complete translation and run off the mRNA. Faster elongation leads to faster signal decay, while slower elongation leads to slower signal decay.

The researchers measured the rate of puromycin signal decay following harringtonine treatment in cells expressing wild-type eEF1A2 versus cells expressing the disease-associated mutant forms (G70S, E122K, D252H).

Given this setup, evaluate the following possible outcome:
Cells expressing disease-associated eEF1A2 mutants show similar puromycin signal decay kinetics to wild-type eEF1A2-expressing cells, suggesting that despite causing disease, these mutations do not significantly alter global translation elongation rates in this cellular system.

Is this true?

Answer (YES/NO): NO